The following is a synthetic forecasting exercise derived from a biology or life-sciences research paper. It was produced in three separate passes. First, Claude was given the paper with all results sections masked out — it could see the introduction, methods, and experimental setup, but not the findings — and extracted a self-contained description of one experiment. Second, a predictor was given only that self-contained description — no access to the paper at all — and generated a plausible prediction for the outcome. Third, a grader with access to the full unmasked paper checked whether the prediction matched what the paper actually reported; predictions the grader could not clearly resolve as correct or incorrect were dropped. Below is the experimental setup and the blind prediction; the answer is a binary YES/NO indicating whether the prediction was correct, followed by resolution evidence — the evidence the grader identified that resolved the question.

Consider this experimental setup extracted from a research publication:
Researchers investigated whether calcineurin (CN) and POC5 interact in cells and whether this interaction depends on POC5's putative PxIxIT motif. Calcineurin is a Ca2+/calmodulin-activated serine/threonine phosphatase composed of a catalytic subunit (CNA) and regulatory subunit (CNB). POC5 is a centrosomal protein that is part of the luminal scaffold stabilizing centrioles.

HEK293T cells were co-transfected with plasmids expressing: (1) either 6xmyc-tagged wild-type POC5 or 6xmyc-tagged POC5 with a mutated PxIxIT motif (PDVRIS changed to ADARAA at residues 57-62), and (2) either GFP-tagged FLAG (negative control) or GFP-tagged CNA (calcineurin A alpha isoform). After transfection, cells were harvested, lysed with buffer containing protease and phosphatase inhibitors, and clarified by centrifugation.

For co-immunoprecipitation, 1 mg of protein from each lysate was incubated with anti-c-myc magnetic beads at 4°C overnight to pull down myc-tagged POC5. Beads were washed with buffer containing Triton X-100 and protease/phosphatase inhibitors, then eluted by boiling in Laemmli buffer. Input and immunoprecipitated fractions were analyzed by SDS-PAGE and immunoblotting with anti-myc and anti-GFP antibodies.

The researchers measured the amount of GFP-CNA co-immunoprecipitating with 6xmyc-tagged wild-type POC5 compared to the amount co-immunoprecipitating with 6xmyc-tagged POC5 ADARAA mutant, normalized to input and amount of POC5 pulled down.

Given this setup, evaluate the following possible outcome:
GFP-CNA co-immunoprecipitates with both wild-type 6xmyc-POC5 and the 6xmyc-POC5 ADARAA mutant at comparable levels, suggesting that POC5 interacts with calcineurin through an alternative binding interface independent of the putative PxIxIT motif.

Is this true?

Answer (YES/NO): NO